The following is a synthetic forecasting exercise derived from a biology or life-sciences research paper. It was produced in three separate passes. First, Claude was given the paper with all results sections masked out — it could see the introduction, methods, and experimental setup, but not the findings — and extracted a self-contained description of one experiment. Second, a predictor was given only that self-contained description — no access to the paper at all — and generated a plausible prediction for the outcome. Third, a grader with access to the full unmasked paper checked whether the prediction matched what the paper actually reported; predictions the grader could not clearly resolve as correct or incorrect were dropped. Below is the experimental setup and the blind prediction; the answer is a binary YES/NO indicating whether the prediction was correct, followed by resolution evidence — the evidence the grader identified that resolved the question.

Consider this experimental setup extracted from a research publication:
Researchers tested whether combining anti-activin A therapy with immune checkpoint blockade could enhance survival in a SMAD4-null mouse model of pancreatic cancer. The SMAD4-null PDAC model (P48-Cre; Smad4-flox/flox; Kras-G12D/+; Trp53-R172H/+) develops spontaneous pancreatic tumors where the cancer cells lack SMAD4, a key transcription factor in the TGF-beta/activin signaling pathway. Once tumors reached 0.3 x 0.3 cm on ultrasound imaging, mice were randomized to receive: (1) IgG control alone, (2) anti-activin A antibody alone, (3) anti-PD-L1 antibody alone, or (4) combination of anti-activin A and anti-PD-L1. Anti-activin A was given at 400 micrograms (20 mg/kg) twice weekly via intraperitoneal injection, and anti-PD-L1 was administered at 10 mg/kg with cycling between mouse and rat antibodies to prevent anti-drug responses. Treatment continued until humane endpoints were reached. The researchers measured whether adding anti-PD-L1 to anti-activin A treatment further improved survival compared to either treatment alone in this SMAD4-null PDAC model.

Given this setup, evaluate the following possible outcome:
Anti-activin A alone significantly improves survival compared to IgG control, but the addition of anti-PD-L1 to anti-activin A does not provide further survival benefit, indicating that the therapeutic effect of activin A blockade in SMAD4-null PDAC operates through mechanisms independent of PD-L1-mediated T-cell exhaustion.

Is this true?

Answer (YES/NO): NO